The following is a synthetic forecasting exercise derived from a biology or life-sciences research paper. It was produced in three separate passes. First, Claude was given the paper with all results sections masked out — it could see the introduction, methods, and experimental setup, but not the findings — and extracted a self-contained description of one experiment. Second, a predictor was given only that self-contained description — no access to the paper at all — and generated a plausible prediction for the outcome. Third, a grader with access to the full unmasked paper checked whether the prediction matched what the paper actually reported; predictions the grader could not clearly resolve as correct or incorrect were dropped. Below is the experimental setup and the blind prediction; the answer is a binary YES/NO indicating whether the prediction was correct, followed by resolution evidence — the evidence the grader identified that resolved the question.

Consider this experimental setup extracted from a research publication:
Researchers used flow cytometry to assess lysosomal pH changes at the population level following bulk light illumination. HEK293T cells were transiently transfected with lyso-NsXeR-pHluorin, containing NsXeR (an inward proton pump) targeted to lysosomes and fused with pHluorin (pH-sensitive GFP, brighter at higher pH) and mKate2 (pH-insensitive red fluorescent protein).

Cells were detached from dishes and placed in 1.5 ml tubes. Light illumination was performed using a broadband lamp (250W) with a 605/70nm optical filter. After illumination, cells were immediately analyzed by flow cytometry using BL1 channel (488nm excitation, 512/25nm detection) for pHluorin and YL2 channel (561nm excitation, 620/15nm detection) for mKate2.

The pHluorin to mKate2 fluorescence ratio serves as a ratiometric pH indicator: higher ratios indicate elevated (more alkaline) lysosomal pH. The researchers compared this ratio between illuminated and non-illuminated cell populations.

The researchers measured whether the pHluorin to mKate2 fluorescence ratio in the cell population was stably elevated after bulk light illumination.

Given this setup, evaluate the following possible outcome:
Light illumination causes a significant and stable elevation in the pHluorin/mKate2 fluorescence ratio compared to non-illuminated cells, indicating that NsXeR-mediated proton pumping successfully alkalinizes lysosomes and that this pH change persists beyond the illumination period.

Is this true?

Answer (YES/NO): YES